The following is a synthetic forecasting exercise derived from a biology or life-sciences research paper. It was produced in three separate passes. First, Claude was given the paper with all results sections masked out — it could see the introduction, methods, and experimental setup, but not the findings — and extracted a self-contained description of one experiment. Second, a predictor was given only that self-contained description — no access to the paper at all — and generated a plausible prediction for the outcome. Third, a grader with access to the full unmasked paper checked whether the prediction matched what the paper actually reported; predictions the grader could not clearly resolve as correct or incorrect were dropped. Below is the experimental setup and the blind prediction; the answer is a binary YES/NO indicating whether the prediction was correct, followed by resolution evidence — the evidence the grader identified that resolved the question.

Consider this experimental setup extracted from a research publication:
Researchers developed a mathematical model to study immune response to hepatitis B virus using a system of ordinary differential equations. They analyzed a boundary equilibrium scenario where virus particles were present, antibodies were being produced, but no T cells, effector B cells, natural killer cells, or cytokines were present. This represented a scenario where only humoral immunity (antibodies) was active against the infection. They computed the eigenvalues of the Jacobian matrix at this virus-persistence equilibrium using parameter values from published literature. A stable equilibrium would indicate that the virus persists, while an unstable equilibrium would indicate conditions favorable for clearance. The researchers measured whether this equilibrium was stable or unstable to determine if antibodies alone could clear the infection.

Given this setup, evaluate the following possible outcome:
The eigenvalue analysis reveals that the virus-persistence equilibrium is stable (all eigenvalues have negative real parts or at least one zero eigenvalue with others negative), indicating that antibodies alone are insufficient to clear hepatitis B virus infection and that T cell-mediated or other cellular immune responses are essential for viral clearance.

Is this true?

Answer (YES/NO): NO